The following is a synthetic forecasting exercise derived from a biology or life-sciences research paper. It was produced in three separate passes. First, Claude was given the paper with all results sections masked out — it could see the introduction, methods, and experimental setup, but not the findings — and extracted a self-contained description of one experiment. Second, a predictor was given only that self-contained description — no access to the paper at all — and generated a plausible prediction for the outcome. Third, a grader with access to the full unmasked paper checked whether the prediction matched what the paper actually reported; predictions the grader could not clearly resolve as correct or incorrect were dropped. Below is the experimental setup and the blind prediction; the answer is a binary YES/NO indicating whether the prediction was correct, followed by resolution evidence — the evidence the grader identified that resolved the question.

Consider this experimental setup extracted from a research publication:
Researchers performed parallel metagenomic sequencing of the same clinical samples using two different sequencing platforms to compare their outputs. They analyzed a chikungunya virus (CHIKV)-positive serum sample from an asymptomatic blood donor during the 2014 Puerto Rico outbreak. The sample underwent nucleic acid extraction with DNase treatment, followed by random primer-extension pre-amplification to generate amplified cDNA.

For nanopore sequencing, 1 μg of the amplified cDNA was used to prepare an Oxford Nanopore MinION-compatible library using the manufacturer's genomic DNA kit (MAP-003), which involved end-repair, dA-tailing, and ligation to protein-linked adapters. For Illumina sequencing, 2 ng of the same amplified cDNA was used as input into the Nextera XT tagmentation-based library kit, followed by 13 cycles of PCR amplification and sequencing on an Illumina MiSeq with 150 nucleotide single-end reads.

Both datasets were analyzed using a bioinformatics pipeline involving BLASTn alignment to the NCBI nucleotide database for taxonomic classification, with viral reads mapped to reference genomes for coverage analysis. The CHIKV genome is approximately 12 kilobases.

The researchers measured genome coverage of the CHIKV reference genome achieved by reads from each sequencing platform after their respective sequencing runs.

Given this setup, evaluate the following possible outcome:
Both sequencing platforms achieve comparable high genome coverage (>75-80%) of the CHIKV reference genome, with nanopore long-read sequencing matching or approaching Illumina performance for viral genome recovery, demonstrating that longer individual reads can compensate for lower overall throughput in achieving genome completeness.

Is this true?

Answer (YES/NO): YES